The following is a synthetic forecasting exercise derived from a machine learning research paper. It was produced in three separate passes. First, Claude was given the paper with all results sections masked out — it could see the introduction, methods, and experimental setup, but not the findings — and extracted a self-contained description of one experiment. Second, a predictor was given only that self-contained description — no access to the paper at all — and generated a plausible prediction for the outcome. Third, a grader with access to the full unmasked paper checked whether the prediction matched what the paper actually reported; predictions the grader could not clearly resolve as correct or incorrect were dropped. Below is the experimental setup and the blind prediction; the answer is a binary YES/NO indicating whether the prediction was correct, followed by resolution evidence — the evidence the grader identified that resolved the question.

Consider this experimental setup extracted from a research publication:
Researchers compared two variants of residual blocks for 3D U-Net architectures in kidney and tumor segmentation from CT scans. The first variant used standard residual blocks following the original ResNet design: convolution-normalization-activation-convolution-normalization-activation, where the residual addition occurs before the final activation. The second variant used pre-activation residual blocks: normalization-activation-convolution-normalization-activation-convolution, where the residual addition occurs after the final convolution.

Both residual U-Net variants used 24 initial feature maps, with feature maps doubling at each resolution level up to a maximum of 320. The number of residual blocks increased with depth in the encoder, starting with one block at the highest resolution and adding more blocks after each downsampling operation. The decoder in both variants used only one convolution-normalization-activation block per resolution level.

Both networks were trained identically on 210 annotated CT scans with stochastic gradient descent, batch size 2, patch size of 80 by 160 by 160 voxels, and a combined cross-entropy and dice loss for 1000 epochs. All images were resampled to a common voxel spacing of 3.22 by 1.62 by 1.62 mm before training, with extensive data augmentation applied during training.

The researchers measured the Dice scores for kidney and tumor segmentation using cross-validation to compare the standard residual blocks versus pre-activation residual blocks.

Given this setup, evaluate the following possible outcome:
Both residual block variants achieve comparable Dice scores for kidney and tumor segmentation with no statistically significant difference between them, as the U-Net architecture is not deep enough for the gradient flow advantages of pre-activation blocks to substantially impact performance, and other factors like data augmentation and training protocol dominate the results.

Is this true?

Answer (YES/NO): NO